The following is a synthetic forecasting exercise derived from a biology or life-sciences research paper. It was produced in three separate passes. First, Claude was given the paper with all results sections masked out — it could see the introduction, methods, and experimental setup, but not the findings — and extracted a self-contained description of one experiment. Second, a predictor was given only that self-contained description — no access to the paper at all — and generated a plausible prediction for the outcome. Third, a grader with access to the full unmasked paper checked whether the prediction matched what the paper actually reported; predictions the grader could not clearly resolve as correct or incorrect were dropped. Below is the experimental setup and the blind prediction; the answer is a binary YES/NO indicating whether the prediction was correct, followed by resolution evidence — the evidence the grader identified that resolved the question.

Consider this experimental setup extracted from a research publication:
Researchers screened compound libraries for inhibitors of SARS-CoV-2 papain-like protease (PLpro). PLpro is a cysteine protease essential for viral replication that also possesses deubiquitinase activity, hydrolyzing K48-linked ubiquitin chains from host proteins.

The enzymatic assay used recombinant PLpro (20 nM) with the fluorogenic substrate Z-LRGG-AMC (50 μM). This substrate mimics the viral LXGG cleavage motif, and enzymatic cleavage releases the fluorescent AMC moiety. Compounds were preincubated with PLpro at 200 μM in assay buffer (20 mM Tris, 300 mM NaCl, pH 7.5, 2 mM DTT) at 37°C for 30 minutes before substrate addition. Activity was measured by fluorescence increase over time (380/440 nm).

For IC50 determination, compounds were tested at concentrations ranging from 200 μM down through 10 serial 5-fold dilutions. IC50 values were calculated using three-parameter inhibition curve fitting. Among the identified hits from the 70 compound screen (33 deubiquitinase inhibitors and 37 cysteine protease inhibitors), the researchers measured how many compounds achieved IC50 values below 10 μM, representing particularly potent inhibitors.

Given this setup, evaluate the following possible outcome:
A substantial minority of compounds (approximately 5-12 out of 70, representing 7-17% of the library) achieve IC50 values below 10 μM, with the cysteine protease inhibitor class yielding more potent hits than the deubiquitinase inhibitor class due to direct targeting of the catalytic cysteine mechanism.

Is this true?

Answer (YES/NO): NO